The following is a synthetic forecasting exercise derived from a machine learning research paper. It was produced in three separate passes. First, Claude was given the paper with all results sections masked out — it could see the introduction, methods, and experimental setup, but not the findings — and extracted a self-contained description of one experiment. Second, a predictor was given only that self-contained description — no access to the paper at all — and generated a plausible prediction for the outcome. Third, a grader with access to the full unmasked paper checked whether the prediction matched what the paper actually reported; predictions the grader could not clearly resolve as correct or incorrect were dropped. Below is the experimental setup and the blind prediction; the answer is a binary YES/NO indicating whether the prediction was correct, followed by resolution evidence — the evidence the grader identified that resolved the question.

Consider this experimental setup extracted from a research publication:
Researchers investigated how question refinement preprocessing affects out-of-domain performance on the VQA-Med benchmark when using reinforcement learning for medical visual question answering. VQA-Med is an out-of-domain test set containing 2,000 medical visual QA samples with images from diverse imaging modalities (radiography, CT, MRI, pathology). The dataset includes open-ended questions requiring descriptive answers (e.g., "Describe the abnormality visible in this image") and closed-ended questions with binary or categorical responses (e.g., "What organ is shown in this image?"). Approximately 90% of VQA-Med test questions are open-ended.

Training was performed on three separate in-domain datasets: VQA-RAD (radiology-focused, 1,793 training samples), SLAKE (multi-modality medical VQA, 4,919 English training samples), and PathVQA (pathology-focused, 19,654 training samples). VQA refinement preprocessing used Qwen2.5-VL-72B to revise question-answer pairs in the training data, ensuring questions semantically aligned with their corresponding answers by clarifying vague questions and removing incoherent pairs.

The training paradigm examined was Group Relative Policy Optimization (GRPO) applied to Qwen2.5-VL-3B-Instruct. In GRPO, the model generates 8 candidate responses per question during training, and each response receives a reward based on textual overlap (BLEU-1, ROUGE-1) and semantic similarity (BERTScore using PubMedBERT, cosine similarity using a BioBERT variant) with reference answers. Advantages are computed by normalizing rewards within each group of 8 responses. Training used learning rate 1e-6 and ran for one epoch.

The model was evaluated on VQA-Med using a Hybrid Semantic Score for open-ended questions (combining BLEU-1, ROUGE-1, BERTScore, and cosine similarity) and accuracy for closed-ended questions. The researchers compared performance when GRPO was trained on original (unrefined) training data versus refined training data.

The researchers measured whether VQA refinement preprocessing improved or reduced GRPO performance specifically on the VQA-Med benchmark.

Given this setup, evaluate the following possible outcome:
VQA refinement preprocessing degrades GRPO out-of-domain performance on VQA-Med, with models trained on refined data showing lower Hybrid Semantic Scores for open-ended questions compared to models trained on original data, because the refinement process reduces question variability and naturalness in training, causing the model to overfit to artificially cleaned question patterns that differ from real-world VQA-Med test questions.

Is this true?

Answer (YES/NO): YES